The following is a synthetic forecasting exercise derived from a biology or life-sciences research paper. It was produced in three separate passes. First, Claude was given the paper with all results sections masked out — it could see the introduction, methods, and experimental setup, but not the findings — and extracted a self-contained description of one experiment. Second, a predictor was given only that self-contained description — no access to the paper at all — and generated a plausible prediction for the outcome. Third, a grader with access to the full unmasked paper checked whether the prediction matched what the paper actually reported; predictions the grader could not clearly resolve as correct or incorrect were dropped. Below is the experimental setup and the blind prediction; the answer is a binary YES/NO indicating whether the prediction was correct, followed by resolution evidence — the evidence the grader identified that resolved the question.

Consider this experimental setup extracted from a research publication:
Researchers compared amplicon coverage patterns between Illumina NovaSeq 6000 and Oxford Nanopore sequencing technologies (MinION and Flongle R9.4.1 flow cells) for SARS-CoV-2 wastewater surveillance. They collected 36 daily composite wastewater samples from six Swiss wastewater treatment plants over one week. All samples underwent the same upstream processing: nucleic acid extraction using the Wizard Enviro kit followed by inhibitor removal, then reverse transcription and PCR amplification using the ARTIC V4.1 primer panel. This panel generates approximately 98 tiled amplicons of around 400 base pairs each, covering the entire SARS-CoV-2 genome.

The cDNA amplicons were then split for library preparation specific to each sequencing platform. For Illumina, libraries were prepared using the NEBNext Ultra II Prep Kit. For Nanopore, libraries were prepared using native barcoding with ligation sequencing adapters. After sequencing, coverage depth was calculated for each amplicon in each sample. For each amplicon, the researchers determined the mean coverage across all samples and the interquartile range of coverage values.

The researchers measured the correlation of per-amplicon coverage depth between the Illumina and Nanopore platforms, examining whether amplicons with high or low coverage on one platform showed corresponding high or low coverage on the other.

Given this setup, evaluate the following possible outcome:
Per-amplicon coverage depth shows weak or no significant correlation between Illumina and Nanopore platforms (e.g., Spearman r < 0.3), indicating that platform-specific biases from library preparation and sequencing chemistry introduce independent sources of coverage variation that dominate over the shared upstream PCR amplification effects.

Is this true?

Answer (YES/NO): NO